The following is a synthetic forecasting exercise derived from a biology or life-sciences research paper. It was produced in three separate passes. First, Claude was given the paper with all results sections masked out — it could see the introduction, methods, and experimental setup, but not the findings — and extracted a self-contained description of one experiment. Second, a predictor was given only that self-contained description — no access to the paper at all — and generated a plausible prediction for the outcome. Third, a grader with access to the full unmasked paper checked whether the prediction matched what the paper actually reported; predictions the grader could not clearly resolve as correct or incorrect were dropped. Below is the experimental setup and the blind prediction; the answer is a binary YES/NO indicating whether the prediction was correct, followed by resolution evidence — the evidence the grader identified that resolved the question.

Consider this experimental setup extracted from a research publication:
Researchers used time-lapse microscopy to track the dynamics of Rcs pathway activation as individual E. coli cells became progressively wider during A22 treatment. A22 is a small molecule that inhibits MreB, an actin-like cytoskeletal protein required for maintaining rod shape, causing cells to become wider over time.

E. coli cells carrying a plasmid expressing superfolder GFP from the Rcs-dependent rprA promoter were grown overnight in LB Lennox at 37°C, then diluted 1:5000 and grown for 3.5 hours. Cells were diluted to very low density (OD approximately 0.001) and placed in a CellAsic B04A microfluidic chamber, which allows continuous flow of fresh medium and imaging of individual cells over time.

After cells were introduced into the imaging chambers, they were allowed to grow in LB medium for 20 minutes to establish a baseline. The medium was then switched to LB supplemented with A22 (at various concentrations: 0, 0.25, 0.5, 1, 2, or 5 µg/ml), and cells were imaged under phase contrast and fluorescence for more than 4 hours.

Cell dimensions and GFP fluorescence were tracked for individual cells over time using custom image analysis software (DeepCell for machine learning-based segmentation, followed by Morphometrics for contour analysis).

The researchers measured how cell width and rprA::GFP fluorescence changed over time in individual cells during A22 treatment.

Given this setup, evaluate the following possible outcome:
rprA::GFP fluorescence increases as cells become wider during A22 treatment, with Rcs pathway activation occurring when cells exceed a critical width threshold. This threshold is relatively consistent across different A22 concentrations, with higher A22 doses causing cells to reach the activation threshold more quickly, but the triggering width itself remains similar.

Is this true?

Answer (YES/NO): NO